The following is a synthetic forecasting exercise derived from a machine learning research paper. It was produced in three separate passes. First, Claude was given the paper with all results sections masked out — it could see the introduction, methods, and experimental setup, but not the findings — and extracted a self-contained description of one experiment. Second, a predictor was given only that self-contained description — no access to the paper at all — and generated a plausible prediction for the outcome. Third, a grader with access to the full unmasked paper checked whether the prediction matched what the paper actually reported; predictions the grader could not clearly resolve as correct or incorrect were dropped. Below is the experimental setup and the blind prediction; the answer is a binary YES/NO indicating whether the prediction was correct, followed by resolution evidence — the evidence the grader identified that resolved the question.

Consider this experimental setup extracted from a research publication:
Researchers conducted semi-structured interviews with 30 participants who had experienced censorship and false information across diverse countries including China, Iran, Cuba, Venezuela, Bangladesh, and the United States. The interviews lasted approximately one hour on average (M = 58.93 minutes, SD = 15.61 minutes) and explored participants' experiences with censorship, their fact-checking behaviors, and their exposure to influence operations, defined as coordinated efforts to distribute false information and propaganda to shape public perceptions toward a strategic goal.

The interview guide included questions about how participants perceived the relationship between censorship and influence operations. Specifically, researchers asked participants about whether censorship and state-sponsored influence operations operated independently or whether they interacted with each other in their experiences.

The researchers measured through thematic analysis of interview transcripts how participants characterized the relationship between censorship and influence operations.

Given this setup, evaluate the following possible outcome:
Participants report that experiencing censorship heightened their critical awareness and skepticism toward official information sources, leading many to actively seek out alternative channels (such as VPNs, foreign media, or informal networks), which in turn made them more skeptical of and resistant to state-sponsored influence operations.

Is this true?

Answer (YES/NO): NO